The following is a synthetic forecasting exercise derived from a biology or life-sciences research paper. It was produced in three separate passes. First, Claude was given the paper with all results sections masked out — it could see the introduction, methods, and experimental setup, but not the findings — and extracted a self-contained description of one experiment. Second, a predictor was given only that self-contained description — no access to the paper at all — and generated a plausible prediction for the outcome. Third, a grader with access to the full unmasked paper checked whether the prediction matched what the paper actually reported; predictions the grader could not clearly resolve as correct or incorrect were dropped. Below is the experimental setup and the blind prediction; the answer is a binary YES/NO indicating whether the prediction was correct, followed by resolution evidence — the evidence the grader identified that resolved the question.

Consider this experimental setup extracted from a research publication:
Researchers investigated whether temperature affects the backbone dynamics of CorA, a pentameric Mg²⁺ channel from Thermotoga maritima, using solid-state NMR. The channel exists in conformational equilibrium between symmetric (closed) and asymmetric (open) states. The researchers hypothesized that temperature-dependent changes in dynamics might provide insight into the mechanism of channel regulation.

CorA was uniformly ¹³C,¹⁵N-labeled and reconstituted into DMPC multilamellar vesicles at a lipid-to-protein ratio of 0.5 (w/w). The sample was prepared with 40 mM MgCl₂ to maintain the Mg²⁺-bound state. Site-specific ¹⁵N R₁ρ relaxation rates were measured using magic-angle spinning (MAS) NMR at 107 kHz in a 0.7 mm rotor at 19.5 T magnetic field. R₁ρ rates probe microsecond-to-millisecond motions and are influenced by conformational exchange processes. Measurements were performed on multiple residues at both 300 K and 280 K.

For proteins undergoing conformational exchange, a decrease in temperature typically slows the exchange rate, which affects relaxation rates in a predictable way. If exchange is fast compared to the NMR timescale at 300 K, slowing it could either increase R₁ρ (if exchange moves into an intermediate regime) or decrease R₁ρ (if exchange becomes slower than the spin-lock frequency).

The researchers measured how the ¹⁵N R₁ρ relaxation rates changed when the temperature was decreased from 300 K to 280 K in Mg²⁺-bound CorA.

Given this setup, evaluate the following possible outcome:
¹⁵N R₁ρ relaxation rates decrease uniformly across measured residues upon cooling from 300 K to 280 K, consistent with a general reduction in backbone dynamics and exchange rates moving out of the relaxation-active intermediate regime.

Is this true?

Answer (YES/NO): NO